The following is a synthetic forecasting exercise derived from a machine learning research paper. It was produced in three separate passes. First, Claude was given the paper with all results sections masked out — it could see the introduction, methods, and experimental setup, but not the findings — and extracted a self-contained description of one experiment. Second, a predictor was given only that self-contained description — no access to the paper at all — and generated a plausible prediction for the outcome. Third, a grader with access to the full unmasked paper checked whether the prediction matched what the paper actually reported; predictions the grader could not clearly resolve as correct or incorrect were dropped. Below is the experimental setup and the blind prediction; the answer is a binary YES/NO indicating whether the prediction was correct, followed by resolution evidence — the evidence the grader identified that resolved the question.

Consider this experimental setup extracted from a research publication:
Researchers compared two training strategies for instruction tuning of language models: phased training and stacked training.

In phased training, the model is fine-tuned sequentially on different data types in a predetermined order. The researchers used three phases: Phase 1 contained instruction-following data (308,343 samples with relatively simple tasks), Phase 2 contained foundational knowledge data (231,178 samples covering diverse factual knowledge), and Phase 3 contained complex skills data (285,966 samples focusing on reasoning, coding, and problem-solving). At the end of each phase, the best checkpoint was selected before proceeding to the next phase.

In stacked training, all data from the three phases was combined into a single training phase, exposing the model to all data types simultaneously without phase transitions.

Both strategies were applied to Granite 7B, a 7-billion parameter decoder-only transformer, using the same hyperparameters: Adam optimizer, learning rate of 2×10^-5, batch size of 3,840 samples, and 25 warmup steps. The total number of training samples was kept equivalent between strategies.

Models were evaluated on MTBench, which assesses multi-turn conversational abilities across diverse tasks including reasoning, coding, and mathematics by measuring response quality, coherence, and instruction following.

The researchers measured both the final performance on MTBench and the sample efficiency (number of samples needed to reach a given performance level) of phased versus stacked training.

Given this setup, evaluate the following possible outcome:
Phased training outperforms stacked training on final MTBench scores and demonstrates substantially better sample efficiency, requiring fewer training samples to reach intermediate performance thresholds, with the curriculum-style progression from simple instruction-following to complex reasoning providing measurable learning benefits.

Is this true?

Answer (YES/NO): NO